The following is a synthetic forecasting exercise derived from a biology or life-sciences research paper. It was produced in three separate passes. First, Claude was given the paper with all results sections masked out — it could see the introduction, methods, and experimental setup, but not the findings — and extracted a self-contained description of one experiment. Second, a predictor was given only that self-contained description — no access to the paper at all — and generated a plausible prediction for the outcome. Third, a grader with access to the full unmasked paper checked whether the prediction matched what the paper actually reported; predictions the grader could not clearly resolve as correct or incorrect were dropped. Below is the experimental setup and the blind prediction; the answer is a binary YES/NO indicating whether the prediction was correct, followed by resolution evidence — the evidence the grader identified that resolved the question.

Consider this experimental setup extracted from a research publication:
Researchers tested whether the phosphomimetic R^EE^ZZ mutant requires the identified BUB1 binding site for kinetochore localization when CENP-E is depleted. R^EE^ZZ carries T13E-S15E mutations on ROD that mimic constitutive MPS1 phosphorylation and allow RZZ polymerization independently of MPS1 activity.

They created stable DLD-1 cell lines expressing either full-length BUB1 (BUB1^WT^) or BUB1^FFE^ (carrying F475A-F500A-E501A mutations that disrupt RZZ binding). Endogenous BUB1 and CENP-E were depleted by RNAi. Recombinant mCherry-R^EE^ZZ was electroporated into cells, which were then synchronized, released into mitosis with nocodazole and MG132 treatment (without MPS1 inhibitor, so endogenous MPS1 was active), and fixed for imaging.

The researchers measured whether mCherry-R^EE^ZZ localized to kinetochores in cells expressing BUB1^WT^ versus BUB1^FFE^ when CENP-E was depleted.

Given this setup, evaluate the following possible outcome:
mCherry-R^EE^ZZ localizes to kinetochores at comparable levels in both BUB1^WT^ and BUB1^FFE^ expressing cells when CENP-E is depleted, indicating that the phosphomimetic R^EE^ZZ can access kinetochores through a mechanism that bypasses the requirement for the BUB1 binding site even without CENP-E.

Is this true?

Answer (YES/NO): NO